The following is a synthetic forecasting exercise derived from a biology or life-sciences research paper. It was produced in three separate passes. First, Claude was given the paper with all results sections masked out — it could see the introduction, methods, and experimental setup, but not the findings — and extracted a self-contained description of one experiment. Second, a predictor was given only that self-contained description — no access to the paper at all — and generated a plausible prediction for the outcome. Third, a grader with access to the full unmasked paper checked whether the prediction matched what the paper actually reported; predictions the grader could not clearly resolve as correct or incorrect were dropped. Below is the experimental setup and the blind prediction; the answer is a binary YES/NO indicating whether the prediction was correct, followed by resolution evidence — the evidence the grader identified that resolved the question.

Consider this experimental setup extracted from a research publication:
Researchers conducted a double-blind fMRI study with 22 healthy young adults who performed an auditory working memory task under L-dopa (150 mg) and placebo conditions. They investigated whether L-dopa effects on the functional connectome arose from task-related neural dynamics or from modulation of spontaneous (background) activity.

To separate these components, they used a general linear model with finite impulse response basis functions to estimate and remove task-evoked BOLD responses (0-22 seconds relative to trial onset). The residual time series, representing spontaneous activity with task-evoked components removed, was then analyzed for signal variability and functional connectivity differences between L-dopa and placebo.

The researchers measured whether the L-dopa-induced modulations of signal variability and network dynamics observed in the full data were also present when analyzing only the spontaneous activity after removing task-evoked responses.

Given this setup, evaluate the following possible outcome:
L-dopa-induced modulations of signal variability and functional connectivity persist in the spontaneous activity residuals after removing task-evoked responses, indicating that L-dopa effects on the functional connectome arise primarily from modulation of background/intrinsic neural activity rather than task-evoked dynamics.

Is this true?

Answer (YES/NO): NO